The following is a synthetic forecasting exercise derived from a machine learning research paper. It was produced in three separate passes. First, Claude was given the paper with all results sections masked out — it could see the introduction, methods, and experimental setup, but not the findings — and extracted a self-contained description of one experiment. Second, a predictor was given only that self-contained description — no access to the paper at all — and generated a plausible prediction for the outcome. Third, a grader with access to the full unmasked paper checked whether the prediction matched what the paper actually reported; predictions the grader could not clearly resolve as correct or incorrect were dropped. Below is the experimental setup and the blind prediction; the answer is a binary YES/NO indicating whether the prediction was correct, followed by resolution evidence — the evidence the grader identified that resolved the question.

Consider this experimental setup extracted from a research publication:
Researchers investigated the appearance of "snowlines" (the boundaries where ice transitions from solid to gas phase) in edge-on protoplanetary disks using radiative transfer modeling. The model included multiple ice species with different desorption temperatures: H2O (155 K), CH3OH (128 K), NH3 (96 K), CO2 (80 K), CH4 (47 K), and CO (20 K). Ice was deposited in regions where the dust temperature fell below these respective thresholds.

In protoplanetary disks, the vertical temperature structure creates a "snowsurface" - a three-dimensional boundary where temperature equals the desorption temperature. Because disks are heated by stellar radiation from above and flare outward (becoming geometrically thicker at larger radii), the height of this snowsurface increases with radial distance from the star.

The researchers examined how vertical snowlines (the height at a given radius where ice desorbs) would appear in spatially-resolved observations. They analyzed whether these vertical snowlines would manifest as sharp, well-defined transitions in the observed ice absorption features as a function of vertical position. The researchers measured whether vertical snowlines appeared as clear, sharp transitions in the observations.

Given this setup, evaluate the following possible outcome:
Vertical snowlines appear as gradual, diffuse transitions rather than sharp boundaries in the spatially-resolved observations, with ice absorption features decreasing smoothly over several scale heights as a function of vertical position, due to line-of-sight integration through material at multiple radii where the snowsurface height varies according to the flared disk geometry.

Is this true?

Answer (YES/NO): YES